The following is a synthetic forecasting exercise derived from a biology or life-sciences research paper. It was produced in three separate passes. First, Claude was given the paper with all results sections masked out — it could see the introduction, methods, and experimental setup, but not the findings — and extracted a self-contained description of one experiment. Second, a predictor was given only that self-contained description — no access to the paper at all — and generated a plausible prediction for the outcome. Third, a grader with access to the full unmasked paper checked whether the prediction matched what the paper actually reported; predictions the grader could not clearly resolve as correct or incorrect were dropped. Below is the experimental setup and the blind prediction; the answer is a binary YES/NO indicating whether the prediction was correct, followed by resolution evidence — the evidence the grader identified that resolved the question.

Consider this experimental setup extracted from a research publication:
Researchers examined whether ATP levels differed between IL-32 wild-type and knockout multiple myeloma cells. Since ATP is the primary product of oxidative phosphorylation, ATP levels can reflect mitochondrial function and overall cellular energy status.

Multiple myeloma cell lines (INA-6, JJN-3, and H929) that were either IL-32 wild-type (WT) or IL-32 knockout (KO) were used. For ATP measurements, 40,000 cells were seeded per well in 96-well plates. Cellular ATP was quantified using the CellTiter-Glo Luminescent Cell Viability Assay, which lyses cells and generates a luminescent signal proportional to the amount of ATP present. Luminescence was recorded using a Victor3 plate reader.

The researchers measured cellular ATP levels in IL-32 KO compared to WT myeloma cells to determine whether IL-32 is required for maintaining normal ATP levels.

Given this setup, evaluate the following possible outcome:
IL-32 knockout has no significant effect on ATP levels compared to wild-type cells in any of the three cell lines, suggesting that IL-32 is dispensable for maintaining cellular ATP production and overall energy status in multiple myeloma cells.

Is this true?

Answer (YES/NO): NO